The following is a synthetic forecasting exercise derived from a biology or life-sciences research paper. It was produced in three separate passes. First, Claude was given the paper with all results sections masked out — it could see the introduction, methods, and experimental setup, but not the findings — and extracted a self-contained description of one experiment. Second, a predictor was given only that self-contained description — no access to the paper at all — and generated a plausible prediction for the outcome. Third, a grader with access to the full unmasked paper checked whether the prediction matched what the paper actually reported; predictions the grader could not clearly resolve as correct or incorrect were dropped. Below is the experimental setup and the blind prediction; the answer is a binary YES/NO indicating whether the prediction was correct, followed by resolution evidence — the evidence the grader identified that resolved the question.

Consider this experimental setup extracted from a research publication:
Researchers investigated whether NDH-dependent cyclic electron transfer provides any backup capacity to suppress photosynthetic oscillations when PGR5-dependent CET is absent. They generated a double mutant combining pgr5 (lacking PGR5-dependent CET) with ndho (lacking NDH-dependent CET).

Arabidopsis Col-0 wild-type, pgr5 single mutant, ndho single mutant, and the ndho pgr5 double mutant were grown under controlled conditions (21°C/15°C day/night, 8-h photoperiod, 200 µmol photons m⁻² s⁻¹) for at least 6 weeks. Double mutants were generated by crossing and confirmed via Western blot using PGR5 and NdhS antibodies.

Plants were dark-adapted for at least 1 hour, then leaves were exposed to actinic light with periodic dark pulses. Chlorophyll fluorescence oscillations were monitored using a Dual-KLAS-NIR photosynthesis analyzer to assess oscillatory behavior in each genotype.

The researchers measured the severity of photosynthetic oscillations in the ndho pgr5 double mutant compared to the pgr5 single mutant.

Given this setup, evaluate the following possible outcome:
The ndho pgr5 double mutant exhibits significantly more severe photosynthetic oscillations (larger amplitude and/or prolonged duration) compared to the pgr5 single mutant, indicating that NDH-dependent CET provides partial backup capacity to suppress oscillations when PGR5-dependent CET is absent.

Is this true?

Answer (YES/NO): YES